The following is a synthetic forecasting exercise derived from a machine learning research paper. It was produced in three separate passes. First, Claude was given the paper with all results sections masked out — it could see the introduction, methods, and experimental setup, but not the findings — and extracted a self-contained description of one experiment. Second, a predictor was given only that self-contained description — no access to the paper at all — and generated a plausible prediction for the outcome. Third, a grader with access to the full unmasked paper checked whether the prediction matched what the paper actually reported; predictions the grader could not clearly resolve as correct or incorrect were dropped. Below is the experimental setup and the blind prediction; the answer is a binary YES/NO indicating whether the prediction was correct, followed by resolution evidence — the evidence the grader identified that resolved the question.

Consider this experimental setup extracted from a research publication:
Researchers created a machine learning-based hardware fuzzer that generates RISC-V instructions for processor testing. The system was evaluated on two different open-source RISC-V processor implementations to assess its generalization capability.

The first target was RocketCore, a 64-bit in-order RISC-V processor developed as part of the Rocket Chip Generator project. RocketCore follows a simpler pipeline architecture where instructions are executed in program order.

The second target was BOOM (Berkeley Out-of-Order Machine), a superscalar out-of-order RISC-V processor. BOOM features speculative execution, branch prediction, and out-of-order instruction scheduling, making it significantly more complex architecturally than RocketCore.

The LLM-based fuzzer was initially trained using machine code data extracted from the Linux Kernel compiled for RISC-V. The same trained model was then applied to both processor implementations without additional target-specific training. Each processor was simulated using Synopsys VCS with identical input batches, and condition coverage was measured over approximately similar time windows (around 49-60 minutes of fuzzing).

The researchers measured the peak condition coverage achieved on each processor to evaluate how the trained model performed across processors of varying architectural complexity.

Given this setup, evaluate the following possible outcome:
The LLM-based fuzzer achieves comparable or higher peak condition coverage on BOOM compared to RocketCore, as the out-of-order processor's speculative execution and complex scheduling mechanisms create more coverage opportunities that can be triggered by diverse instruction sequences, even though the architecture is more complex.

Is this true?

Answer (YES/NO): YES